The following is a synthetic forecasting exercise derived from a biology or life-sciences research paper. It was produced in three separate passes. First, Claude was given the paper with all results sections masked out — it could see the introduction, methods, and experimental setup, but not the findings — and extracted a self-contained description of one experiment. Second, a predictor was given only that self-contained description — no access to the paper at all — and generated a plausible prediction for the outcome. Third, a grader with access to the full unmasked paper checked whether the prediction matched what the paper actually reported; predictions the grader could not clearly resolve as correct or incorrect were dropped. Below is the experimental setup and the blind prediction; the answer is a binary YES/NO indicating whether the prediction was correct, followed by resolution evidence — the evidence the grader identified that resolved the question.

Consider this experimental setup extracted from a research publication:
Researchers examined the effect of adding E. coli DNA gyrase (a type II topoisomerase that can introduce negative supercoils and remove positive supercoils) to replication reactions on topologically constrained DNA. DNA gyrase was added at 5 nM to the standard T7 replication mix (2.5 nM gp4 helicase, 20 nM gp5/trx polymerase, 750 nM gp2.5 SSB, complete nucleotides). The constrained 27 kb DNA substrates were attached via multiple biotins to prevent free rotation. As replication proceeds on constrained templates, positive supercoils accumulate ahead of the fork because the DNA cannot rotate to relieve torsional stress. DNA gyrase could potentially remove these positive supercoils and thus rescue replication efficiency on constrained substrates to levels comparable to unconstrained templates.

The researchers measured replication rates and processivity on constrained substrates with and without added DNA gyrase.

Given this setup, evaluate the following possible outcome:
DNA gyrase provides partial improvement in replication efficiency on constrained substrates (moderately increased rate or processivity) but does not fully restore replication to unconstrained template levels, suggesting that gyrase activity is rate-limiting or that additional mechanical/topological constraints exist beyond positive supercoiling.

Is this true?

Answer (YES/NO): YES